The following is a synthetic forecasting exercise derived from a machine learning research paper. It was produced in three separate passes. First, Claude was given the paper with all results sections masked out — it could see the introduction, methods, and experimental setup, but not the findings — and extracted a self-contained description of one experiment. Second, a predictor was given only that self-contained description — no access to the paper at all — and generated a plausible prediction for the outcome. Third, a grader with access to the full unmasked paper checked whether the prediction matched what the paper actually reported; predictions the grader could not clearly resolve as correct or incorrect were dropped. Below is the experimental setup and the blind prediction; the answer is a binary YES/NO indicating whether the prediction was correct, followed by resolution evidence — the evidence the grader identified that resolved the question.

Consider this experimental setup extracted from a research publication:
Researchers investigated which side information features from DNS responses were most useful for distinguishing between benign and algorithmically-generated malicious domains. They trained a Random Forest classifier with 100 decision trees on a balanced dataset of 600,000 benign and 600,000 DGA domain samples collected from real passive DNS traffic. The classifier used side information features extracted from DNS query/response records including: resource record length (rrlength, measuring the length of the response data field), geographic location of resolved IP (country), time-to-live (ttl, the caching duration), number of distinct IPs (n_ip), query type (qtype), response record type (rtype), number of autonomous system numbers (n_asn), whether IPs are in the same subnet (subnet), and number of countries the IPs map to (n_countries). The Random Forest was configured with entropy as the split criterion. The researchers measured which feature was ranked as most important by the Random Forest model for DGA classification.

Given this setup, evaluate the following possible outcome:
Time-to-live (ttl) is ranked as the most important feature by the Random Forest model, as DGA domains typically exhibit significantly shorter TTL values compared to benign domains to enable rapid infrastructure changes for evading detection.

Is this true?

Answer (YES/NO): NO